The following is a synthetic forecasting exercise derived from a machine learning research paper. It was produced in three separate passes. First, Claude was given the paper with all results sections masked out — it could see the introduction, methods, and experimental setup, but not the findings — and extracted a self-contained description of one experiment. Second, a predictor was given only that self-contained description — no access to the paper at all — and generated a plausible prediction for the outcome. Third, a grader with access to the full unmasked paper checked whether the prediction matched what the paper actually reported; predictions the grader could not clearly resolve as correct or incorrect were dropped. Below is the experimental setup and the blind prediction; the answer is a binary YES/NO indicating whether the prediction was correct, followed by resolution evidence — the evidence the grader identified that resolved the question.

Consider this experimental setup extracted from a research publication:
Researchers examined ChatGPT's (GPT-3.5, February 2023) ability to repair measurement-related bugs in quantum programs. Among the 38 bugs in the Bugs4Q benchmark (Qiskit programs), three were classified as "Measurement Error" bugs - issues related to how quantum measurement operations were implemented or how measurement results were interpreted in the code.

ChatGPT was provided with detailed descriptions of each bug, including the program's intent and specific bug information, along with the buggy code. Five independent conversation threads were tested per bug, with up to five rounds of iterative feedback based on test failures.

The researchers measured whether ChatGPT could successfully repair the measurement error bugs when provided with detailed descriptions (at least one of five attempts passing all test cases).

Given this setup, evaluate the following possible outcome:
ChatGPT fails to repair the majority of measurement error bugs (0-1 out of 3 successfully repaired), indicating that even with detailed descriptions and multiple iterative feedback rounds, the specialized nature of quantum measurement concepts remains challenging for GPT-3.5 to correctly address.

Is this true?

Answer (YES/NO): NO